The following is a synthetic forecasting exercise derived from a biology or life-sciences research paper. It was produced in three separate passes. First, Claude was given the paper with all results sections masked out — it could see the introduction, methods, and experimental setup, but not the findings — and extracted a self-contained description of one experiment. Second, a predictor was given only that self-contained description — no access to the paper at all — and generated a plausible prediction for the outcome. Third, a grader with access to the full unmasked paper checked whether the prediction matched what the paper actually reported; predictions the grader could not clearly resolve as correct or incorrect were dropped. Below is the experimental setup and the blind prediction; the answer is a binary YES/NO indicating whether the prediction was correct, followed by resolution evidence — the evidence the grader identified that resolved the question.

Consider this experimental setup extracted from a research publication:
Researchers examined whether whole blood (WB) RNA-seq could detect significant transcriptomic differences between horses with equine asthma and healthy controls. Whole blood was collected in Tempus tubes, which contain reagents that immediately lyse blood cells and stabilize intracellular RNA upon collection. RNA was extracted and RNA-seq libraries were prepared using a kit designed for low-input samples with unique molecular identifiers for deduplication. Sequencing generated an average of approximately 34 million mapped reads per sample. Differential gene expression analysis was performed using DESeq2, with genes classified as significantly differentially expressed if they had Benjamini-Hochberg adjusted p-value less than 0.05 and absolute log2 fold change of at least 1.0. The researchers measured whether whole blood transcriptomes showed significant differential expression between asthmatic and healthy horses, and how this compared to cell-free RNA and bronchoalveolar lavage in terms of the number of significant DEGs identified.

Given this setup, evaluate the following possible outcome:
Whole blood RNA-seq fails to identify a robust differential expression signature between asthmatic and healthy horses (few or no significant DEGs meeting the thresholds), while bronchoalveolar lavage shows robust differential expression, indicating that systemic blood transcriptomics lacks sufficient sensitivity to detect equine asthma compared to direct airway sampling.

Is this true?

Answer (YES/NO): NO